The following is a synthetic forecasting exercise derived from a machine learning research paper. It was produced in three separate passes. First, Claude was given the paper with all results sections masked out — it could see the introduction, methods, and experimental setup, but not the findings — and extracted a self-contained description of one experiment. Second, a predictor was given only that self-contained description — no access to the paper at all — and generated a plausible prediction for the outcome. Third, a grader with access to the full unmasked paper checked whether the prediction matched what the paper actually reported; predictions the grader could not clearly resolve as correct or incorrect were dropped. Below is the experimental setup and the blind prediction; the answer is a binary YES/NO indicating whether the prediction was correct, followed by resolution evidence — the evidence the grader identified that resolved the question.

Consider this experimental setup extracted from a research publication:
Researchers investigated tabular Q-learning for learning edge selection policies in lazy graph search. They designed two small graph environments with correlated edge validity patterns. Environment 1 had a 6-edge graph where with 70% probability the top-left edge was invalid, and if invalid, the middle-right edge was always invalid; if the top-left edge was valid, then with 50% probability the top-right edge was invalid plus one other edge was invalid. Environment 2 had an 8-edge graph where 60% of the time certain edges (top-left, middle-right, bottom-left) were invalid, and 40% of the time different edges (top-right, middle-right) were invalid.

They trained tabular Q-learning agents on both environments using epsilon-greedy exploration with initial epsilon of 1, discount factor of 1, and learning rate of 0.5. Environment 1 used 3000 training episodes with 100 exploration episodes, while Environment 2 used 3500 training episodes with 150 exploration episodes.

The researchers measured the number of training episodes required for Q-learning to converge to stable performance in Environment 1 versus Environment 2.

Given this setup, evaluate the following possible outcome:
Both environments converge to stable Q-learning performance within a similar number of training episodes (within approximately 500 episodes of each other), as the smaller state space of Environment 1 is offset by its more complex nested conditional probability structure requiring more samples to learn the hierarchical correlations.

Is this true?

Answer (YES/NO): NO